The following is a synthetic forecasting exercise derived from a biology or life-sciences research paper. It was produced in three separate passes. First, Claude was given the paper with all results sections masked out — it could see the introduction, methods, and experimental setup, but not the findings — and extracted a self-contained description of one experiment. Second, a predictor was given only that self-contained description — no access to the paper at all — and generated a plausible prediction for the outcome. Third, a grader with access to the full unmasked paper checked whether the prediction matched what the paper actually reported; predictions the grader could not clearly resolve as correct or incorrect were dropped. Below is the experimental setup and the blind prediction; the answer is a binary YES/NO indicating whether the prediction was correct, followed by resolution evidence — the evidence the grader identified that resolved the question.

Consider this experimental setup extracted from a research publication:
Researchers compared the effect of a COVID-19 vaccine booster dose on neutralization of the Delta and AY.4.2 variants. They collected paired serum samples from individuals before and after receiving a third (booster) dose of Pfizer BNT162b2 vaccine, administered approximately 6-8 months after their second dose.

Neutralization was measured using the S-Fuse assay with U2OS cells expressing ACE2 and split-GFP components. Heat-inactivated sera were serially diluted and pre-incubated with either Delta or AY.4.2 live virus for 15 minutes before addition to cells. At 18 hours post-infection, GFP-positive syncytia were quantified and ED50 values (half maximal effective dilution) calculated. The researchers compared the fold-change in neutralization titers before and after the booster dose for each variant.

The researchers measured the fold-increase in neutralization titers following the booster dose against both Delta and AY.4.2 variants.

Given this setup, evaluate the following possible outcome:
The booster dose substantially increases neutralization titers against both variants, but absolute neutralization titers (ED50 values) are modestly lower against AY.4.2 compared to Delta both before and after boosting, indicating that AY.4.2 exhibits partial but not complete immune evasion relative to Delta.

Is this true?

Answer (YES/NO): YES